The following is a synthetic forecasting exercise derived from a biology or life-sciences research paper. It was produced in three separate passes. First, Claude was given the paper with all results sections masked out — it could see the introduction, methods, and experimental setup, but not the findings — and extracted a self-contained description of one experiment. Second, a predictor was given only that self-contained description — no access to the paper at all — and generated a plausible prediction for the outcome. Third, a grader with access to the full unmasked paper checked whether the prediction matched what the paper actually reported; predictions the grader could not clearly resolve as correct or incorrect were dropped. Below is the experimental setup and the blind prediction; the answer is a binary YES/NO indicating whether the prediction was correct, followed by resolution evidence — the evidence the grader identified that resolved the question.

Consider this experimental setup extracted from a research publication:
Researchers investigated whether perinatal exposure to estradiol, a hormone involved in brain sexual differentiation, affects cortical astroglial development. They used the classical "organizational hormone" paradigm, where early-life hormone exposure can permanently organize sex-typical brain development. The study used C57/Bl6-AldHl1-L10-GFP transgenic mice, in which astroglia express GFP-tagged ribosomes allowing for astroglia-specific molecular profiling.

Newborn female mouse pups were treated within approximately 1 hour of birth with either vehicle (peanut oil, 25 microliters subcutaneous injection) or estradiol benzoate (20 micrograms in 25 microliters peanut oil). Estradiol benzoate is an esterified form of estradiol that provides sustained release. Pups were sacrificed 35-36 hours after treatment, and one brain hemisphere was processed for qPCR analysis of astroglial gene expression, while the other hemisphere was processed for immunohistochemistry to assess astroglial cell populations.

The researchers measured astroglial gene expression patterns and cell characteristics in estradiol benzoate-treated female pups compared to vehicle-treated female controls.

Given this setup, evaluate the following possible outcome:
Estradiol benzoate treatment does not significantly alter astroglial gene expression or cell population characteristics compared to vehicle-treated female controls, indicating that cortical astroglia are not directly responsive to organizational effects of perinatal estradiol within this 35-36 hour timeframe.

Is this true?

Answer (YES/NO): NO